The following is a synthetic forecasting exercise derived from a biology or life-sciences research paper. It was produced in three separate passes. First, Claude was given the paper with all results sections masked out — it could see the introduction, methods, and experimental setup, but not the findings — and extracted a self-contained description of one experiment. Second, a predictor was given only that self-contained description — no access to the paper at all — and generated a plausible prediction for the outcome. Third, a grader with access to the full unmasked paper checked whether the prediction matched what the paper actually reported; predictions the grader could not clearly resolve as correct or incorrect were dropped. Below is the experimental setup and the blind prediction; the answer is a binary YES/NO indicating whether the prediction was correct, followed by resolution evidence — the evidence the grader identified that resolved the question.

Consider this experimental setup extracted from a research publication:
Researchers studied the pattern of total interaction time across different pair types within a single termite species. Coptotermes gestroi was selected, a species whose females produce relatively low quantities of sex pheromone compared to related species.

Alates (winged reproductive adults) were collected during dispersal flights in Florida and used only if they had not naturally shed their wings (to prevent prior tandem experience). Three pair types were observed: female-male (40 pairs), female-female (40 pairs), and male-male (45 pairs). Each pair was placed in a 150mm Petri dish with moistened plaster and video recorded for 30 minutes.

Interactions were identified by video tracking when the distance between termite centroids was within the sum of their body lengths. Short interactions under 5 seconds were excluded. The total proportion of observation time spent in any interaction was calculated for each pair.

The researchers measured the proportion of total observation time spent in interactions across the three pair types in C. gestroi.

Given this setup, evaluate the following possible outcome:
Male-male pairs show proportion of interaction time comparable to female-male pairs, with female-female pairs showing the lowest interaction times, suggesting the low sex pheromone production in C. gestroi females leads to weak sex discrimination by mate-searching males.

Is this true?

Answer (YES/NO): NO